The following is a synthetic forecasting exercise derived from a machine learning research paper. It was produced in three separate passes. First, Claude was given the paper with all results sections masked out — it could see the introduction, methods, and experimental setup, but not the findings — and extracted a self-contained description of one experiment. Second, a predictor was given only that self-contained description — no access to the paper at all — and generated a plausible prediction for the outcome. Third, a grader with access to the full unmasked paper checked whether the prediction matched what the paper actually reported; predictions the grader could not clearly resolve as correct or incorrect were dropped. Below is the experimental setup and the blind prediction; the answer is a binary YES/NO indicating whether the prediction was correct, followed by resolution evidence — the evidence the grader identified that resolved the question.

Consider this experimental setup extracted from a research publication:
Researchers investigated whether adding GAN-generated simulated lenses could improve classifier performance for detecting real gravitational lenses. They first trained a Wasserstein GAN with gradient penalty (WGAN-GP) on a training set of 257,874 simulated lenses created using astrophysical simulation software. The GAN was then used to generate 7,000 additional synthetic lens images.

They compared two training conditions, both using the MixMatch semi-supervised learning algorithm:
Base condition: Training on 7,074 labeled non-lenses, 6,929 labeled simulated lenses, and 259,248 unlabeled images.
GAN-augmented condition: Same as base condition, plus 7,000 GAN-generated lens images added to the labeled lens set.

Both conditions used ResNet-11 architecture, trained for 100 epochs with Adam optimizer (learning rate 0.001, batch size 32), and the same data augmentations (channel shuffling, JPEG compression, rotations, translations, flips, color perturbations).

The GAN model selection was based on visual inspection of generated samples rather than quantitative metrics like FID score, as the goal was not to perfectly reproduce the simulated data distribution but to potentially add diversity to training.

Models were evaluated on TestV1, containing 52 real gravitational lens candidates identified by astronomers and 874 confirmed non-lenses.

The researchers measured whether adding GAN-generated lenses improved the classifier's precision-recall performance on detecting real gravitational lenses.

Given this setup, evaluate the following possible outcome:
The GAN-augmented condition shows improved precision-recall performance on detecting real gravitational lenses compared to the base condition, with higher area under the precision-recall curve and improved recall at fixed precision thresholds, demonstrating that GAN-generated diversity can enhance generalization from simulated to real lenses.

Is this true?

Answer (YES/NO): YES